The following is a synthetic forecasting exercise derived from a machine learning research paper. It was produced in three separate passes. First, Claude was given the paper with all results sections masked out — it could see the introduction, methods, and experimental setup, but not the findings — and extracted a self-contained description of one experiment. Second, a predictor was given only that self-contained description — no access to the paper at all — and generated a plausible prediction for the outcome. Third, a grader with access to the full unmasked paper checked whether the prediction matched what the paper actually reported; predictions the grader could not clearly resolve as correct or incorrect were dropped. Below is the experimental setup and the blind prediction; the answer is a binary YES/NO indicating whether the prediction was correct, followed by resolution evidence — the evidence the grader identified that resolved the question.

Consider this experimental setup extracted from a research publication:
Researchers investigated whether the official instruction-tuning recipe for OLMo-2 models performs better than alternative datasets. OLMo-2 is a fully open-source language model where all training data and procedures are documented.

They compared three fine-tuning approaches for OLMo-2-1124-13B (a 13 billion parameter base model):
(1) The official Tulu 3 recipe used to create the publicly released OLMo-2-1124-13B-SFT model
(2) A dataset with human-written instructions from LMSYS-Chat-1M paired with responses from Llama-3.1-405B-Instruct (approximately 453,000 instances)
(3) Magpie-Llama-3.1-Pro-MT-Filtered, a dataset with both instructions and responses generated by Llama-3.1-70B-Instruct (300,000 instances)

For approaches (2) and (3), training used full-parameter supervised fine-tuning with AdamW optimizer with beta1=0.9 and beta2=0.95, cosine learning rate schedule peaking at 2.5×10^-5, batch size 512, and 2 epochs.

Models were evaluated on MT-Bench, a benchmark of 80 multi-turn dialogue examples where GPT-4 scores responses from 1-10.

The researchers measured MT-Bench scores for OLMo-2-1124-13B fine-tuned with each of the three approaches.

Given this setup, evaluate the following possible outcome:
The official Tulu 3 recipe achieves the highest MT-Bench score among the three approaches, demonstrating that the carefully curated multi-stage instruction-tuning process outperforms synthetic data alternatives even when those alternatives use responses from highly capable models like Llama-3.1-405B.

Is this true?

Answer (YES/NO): NO